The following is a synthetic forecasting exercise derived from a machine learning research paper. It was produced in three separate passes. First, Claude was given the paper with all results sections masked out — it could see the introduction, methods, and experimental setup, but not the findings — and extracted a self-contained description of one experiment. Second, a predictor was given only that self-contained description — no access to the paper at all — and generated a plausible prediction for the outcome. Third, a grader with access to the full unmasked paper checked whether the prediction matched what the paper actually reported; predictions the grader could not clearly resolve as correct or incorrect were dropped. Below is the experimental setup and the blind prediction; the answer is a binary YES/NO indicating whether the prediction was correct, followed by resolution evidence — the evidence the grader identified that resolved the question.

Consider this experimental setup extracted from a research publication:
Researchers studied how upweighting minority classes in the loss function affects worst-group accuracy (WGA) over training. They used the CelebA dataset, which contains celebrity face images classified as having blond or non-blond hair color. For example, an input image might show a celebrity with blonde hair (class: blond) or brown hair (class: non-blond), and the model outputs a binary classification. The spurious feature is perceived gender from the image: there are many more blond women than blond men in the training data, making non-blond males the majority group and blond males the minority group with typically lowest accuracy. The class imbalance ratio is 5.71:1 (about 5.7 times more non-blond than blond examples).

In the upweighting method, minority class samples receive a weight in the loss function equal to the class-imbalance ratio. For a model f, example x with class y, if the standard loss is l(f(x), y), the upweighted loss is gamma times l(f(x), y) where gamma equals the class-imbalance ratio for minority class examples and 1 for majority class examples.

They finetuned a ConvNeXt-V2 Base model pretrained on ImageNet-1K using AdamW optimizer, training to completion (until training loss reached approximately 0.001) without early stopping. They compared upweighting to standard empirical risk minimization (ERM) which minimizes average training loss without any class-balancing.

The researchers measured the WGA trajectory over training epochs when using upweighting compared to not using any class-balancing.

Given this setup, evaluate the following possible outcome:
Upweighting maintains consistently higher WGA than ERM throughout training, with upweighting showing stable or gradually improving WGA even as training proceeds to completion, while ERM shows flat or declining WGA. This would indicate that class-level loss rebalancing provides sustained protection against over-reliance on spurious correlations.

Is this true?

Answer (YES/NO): NO